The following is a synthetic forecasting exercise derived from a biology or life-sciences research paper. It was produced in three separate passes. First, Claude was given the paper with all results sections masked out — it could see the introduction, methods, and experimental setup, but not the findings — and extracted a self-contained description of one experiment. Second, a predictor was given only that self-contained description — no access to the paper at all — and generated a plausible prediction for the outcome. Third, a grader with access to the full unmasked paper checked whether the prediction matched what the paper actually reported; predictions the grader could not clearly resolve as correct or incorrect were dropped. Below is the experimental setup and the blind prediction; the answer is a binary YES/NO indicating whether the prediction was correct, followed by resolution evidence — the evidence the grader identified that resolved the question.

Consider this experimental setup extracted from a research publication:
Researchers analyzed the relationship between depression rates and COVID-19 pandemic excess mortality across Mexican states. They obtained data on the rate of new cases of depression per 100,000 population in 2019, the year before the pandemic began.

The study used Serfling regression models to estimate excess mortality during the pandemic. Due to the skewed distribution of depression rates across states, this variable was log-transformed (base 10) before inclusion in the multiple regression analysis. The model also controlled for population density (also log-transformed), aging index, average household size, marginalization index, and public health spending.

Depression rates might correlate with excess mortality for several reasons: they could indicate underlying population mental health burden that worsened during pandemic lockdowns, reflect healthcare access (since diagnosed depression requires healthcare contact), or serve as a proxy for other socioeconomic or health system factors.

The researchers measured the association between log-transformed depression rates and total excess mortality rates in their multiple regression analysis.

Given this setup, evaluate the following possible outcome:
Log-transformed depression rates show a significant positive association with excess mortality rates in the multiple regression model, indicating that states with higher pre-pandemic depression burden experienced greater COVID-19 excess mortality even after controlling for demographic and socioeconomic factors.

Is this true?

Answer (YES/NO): NO